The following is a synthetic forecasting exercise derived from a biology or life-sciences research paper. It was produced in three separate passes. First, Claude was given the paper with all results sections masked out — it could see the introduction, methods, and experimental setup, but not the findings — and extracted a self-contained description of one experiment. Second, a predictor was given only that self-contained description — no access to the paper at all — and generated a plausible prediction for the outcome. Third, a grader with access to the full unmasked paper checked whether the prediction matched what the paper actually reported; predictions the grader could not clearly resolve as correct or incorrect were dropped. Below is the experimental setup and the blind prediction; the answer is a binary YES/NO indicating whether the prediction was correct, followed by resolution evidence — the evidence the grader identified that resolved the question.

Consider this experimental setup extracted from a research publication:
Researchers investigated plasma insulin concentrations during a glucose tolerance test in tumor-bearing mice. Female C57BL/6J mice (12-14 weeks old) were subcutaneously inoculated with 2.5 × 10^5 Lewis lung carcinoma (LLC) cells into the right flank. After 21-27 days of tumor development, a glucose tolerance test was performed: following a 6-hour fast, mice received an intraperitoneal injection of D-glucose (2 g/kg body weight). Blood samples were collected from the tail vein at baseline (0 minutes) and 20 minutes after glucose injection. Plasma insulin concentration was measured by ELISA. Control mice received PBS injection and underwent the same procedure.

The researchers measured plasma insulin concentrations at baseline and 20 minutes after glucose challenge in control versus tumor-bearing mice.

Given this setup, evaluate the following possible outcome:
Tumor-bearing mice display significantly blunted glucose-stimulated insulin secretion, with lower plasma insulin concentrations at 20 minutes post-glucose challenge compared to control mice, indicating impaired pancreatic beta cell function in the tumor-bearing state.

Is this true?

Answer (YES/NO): NO